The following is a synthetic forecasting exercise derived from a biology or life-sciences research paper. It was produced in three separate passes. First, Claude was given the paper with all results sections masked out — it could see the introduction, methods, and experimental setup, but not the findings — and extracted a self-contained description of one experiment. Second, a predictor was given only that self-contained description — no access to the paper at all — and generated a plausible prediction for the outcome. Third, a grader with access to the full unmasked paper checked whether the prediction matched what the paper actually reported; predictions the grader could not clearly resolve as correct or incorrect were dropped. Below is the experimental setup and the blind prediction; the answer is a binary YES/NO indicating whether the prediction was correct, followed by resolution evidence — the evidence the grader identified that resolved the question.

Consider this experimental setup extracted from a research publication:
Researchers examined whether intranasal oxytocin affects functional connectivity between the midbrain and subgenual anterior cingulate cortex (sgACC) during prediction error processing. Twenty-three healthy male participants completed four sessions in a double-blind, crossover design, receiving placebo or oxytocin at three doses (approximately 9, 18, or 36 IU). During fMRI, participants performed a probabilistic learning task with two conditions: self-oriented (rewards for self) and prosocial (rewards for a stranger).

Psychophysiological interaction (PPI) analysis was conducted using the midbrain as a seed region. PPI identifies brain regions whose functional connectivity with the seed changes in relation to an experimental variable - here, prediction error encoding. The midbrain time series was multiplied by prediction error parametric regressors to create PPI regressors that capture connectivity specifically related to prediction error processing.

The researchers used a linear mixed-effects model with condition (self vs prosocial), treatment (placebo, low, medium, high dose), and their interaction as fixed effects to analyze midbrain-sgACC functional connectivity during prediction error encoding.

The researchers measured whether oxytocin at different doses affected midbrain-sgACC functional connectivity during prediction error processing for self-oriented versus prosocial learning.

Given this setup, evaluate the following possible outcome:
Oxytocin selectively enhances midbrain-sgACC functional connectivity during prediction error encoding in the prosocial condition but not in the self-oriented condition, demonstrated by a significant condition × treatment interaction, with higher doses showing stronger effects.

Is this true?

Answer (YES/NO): NO